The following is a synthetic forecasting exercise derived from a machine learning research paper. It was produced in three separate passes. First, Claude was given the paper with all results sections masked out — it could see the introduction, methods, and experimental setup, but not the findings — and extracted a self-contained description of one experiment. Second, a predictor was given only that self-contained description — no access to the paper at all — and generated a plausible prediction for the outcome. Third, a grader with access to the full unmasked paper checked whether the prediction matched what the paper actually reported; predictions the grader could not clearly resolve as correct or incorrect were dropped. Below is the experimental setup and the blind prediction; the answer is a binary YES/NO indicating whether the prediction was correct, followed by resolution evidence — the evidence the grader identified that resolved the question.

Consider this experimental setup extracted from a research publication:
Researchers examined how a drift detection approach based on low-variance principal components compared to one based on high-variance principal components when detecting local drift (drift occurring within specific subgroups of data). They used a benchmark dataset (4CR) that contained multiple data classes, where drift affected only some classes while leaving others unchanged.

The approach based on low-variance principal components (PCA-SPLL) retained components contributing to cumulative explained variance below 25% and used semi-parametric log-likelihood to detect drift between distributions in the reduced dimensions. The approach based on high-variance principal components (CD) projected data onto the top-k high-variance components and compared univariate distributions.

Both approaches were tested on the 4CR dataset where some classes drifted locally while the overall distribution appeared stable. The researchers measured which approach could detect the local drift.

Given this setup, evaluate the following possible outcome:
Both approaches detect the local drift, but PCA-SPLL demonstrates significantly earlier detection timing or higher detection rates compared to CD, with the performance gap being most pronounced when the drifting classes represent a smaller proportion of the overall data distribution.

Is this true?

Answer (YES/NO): NO